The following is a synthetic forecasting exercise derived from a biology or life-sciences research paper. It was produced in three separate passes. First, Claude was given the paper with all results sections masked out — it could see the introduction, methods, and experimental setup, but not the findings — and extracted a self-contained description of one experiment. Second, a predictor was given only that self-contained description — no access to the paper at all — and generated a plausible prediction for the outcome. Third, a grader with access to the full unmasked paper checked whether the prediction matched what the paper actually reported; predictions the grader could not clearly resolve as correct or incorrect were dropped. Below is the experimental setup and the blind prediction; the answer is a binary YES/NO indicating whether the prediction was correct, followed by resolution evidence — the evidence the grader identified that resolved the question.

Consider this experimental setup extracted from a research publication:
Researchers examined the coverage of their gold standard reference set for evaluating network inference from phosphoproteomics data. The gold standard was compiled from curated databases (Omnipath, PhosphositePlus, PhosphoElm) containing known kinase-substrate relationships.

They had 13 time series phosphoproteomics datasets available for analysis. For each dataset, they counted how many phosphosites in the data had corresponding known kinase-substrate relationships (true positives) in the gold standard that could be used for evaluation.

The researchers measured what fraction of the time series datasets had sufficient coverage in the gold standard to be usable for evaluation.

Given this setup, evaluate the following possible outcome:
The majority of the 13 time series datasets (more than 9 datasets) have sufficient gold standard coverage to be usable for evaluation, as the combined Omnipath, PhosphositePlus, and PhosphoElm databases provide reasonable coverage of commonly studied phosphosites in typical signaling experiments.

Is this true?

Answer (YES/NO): NO